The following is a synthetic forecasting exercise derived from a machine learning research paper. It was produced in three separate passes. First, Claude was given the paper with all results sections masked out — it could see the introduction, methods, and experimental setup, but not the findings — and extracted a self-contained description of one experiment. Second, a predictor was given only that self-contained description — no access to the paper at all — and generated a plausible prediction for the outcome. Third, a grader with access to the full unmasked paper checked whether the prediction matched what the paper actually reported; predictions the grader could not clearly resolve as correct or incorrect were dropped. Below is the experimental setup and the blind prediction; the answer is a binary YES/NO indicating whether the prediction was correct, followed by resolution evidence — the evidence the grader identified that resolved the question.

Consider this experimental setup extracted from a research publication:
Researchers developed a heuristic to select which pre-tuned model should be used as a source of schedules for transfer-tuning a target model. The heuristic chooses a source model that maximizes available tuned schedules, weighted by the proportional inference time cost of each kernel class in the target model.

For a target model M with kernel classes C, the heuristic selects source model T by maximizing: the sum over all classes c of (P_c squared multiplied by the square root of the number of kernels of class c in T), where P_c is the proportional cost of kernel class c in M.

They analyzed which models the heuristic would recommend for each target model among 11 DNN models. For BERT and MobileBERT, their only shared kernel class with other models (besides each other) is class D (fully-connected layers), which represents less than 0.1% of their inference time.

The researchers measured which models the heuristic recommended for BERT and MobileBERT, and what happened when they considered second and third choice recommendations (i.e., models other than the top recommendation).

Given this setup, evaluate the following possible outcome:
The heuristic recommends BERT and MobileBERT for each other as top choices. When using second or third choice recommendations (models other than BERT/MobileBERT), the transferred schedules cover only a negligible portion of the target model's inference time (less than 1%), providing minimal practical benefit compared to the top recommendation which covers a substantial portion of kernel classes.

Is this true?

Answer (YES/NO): YES